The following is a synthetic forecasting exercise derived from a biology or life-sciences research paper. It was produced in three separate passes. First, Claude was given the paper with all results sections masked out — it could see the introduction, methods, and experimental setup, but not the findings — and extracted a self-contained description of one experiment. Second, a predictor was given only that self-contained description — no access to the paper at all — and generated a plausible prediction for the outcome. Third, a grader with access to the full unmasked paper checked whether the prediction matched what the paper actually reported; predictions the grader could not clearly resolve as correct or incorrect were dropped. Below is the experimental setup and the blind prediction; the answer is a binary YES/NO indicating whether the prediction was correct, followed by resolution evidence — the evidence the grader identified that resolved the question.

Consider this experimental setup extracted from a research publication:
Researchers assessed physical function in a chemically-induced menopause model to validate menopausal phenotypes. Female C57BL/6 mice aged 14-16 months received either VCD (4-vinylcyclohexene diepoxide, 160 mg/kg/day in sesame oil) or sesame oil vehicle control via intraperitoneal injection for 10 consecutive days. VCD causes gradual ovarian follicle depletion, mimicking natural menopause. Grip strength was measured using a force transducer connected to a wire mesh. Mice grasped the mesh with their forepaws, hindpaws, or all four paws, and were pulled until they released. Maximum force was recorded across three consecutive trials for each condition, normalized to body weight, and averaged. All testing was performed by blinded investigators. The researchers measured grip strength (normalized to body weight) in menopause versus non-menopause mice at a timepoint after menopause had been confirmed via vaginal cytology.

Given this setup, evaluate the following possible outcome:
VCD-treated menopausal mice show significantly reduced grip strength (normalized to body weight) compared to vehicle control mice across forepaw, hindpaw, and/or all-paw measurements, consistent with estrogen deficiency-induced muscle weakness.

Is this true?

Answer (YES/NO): NO